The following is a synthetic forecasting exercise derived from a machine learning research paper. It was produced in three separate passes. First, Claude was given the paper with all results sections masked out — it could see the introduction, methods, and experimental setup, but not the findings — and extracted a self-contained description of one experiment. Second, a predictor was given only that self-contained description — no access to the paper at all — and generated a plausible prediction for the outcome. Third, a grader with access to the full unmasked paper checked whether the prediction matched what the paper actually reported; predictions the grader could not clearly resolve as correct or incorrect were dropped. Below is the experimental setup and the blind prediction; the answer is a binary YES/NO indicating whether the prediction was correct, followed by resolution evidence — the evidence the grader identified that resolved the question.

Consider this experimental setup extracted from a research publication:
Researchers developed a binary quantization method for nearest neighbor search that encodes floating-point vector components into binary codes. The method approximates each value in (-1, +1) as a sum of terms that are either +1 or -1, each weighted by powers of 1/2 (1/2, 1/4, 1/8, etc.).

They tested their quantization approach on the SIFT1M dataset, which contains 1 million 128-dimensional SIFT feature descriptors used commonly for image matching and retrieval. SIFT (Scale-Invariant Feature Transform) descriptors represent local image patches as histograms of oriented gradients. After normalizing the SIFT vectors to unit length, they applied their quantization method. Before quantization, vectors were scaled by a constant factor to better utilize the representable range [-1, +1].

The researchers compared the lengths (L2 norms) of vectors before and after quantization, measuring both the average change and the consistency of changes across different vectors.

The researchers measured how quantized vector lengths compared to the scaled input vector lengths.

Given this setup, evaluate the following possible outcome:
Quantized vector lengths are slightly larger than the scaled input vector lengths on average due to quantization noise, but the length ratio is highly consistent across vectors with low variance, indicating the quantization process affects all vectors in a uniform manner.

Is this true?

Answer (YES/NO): YES